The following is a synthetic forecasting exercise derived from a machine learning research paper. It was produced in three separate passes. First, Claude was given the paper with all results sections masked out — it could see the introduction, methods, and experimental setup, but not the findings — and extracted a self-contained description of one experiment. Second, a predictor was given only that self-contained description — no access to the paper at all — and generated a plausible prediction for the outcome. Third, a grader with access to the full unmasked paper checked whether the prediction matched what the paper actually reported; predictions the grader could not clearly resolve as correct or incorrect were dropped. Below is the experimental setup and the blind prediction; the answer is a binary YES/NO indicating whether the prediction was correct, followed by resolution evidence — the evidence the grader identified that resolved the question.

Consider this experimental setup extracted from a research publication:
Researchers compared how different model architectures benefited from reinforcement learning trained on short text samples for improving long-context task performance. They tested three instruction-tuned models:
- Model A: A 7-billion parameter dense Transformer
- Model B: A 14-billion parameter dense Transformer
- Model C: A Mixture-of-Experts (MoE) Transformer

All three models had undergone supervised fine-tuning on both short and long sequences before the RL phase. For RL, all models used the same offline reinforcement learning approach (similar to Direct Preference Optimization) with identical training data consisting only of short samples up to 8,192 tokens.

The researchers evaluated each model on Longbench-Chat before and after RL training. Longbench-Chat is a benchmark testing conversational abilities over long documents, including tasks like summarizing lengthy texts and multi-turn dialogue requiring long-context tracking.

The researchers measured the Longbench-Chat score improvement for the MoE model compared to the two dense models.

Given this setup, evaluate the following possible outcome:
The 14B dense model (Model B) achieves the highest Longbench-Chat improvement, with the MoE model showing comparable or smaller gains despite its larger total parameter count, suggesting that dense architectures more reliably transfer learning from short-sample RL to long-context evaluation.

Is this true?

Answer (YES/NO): NO